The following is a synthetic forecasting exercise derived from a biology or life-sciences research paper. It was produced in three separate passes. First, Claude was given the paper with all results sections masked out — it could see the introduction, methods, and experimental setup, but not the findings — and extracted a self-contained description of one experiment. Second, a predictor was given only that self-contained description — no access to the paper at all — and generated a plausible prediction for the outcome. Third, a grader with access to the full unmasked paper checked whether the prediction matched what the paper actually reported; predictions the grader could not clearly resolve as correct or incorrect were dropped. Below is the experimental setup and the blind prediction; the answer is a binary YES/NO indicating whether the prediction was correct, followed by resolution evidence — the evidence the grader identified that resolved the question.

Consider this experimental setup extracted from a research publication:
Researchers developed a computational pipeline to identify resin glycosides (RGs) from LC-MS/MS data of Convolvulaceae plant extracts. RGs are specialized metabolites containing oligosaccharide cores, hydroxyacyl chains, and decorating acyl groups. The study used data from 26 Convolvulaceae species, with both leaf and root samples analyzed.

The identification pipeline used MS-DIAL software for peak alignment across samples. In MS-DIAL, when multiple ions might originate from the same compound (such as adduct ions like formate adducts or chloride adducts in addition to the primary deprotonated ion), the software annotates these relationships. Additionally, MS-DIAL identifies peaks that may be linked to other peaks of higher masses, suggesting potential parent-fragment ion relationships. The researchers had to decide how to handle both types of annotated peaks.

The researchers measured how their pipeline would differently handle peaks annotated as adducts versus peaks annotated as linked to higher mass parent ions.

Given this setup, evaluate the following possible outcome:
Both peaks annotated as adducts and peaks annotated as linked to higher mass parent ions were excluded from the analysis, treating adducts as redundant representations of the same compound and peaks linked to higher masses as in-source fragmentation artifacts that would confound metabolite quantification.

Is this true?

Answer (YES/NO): NO